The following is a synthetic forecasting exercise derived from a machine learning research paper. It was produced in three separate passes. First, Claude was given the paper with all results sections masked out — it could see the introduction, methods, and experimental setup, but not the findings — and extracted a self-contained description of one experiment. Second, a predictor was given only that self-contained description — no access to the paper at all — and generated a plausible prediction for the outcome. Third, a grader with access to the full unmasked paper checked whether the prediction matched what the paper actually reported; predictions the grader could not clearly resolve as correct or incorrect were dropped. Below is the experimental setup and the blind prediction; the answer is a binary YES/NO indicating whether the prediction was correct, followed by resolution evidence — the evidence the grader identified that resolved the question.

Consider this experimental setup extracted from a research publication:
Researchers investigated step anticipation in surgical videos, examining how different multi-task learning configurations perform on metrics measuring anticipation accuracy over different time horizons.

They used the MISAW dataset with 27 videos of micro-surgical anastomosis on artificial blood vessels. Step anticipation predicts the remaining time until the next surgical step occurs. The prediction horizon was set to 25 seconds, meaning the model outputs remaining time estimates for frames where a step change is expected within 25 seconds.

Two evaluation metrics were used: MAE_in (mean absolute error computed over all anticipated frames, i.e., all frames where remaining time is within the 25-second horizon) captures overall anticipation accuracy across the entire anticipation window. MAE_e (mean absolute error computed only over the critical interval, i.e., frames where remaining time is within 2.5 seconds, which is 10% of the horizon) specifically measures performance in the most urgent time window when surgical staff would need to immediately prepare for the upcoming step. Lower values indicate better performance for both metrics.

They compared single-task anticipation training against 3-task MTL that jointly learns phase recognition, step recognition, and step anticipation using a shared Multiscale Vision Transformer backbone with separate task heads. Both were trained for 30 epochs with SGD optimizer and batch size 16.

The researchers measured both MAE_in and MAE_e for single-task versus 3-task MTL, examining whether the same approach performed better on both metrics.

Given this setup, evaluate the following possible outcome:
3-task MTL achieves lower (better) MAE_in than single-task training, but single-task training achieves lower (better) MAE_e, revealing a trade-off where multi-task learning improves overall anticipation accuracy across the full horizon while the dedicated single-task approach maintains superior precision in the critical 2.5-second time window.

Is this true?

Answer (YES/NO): NO